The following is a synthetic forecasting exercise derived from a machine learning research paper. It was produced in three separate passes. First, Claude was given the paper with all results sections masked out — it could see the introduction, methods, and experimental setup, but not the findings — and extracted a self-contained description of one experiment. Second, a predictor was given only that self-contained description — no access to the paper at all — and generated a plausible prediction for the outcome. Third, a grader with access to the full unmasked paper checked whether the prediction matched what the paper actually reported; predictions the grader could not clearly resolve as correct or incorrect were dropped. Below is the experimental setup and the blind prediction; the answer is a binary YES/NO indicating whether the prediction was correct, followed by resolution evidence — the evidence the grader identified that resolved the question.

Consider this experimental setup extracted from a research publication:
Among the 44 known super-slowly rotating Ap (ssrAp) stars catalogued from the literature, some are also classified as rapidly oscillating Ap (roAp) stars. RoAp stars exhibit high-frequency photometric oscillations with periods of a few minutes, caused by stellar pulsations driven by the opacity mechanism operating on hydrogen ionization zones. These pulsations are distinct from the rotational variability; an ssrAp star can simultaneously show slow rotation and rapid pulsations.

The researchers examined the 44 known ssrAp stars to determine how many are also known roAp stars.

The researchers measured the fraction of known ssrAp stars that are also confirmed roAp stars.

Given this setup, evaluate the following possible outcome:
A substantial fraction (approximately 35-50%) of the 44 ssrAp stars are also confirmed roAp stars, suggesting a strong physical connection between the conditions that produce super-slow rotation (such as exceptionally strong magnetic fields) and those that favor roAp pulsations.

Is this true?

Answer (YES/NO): NO